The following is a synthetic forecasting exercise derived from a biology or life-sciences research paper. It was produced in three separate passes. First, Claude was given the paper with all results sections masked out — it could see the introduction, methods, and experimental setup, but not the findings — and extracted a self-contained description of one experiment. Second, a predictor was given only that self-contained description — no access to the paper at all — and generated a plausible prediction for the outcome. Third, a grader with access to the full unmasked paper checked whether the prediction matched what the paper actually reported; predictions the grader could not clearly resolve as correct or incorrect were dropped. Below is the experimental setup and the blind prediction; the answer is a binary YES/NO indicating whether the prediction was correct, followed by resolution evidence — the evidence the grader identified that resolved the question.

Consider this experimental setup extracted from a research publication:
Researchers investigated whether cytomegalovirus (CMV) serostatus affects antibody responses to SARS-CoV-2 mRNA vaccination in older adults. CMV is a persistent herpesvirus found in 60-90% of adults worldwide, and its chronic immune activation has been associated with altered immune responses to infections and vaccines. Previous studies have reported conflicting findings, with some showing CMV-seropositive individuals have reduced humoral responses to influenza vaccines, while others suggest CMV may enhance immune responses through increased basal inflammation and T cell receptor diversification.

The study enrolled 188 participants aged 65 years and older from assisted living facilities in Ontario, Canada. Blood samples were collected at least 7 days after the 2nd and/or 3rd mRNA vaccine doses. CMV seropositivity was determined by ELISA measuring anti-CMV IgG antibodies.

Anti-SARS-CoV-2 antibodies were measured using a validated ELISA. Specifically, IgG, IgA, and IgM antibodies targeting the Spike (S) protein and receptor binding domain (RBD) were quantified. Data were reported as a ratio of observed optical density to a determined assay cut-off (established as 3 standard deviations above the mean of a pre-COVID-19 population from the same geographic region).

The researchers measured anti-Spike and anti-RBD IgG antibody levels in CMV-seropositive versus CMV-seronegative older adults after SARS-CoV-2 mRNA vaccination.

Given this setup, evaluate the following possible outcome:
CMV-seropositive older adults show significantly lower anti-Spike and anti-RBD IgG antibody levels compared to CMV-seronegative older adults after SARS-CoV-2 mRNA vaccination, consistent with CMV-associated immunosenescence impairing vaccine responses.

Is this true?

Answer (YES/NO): NO